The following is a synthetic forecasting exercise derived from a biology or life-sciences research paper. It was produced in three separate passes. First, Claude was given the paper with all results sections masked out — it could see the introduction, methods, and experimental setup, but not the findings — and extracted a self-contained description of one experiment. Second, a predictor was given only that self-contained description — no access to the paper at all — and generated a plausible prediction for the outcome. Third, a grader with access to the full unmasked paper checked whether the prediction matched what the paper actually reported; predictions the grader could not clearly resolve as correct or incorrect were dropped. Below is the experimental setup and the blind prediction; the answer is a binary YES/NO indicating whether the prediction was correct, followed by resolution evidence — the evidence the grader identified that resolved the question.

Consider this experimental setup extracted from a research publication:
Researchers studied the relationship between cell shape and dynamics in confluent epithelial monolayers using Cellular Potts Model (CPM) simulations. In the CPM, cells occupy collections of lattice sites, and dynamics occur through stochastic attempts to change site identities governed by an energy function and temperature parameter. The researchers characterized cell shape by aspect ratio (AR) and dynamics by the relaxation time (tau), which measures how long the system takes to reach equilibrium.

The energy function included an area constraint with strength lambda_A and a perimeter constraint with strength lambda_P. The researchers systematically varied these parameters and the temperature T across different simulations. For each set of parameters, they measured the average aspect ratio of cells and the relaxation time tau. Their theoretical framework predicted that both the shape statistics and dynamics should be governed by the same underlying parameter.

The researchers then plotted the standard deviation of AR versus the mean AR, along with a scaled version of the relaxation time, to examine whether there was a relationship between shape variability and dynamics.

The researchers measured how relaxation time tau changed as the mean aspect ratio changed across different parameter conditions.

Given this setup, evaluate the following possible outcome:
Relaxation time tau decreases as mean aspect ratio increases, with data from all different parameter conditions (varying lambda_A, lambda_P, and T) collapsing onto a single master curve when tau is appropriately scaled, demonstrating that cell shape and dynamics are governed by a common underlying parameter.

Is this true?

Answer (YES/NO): YES